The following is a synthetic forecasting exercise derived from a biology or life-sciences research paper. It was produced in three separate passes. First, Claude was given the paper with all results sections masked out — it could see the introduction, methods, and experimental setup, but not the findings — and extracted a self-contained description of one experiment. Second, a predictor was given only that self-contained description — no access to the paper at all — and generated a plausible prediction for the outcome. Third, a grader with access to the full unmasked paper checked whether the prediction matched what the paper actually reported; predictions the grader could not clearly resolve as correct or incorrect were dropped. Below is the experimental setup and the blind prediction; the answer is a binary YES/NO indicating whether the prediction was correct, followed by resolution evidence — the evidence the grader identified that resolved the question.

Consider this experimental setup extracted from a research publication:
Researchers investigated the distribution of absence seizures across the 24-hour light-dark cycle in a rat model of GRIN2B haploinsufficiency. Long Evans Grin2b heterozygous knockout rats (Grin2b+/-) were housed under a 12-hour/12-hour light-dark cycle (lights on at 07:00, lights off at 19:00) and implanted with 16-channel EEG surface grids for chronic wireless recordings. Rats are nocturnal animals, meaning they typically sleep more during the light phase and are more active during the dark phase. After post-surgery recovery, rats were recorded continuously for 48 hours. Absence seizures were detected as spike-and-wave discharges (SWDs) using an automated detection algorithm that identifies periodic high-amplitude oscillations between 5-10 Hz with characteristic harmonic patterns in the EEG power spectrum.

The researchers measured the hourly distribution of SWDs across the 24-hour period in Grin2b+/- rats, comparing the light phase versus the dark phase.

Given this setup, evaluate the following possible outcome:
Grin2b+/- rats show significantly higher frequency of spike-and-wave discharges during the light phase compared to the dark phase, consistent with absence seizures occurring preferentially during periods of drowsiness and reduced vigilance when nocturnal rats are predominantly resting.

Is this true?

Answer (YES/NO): NO